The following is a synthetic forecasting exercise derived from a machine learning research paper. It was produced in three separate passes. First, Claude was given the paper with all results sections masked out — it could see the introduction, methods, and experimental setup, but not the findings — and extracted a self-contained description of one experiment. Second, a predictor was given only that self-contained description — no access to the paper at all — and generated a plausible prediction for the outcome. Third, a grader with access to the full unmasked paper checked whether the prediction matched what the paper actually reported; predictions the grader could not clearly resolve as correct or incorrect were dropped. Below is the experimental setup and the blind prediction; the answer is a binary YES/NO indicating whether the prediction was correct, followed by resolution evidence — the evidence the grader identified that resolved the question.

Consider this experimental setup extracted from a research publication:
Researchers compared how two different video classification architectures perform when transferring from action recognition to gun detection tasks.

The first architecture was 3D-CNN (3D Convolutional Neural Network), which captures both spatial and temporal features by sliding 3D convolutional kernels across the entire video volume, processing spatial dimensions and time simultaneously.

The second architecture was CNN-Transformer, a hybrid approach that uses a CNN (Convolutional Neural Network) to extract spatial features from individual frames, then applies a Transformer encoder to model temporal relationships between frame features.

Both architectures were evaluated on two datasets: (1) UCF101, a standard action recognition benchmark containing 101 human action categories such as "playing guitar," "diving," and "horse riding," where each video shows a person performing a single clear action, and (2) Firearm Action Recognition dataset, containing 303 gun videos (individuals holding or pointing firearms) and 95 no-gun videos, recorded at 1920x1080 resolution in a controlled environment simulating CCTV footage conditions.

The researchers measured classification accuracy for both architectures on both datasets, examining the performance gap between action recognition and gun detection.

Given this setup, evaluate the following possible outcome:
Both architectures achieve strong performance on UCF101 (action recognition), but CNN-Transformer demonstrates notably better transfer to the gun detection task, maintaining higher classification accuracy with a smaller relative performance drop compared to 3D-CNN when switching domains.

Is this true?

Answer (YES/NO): NO